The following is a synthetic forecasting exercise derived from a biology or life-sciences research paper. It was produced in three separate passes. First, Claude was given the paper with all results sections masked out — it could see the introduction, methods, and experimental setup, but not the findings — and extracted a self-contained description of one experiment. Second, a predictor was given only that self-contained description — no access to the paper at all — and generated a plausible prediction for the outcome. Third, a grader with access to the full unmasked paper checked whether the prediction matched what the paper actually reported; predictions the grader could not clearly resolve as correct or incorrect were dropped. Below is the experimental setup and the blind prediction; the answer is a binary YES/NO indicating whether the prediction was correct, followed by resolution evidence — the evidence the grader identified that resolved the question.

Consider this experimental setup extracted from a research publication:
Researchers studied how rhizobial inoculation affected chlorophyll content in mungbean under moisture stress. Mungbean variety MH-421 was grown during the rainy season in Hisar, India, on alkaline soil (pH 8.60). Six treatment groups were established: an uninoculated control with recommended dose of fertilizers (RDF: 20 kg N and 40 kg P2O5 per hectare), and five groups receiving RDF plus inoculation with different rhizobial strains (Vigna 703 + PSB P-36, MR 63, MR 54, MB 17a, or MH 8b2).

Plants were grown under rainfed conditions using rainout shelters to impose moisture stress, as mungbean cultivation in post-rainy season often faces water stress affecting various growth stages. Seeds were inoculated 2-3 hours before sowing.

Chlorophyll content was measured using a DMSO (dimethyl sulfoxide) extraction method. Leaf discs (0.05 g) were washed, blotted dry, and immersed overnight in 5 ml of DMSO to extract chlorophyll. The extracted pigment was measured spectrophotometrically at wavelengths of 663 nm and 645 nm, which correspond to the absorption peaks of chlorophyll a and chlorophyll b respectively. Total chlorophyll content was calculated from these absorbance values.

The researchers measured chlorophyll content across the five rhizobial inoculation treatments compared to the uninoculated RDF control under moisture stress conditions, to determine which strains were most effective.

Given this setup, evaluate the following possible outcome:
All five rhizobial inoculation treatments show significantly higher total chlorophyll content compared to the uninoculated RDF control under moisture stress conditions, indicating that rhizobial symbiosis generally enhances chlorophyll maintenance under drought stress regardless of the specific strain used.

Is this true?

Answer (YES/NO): NO